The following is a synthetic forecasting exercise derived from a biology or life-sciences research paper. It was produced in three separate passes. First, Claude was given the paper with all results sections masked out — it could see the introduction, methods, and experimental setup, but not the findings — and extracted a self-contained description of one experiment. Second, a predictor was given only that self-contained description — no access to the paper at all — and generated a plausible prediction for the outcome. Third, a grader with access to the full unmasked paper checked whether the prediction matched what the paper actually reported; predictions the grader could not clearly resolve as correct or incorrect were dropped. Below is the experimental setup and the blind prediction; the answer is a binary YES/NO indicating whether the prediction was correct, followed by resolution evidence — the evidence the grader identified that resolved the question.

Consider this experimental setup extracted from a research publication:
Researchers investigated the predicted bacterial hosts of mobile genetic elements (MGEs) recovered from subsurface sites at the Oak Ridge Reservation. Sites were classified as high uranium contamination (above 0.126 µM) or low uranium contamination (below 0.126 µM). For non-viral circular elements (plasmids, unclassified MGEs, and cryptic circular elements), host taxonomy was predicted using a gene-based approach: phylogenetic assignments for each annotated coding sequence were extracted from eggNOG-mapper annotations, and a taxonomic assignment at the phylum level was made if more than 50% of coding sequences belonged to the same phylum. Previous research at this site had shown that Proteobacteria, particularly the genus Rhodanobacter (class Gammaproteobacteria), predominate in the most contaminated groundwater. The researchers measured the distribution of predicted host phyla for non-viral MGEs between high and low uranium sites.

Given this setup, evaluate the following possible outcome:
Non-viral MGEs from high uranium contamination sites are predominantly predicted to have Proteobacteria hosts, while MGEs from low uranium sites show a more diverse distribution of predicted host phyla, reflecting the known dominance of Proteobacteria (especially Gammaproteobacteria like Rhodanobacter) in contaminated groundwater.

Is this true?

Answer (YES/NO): YES